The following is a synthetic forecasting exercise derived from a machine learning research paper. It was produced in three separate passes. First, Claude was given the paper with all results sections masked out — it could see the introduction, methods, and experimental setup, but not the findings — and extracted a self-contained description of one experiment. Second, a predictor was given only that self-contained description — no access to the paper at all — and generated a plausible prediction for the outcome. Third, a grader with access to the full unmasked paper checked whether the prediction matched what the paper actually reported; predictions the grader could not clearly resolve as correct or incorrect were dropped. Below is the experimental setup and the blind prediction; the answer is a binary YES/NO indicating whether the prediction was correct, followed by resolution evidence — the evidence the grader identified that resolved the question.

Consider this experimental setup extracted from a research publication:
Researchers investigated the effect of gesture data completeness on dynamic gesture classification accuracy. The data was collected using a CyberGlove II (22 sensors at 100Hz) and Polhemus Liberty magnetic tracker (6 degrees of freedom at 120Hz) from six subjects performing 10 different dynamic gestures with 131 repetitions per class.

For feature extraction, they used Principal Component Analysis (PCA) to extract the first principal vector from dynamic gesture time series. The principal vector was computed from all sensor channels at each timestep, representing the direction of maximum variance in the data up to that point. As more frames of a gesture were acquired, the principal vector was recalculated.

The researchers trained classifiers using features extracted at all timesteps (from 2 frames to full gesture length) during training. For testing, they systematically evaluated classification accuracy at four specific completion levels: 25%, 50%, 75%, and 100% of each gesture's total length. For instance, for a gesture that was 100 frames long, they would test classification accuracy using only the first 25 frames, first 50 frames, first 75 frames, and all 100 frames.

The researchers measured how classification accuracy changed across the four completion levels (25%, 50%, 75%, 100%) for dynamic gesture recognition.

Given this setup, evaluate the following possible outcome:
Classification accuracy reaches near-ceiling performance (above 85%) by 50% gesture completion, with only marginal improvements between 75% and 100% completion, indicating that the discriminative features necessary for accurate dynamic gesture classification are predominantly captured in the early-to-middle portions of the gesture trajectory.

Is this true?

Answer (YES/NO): NO